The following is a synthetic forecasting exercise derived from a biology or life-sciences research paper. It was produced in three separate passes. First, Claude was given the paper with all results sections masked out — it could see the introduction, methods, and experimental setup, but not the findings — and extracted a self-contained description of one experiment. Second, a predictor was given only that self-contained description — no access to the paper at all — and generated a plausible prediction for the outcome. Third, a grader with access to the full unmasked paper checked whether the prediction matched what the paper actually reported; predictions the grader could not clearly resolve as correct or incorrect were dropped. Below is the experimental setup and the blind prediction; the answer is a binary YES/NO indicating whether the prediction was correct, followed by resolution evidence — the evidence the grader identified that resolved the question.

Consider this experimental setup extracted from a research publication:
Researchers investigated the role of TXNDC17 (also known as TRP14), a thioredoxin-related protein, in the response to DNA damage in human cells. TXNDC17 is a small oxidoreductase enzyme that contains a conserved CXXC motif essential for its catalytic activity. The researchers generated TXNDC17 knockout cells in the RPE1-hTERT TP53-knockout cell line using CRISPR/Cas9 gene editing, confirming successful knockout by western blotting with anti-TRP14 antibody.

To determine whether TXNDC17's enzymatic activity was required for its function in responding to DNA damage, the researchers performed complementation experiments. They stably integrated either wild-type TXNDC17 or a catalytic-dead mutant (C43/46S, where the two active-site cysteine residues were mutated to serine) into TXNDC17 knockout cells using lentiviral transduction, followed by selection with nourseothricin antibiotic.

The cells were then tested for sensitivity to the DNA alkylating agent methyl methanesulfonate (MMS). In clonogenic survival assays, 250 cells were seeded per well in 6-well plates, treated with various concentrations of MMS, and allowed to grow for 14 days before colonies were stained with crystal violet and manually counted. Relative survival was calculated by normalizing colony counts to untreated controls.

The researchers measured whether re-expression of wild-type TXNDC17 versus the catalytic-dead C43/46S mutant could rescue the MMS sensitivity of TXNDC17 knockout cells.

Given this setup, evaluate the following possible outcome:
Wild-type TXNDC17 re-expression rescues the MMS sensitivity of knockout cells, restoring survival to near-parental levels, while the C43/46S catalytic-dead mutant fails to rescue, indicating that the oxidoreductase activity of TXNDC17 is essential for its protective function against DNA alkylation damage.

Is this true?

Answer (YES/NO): YES